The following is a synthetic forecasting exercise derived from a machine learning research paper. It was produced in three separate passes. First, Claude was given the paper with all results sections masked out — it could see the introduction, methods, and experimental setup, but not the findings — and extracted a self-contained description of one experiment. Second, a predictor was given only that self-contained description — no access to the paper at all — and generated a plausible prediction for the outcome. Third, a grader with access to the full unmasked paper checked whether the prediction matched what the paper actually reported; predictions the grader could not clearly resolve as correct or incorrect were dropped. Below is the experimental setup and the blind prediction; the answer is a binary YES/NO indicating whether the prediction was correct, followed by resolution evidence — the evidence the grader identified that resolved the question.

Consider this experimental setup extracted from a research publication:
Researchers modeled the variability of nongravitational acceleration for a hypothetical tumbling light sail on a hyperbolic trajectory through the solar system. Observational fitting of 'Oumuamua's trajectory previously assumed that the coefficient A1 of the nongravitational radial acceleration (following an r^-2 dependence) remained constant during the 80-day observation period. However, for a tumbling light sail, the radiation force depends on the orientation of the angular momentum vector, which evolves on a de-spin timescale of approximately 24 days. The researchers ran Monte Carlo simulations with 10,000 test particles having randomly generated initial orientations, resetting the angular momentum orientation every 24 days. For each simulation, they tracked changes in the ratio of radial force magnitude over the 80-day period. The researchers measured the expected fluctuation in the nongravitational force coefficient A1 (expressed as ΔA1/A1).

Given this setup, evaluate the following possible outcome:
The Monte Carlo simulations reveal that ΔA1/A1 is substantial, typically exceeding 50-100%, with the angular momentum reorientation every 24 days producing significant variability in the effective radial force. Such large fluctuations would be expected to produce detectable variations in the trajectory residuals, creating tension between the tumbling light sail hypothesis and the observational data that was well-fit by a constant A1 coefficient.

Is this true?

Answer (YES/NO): NO